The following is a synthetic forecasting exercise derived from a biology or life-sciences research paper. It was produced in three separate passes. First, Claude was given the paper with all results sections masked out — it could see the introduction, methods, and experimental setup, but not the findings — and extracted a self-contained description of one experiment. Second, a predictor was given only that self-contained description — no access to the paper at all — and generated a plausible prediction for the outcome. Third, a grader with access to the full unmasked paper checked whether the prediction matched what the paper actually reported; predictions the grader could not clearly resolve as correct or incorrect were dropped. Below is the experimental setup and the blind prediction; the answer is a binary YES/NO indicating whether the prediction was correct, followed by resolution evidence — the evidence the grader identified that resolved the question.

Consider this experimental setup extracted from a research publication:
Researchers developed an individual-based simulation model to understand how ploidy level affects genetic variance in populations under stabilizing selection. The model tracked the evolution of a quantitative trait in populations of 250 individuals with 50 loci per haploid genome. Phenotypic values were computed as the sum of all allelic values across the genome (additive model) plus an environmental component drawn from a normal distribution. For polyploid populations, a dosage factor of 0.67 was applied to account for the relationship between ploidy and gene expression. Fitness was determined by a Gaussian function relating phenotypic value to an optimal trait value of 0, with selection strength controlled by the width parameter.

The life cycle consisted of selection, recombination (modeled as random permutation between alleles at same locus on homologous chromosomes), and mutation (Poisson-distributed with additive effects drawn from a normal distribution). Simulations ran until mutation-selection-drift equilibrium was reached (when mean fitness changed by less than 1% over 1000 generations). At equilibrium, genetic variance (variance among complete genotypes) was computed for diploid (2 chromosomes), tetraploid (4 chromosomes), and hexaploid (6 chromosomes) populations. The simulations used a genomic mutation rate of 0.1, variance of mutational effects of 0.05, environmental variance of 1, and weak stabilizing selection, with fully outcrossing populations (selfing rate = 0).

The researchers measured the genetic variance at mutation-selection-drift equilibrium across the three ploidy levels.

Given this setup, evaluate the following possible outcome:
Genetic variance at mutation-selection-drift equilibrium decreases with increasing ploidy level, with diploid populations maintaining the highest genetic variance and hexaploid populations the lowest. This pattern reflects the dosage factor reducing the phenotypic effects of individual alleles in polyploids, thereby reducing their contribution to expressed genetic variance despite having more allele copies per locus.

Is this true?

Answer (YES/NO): NO